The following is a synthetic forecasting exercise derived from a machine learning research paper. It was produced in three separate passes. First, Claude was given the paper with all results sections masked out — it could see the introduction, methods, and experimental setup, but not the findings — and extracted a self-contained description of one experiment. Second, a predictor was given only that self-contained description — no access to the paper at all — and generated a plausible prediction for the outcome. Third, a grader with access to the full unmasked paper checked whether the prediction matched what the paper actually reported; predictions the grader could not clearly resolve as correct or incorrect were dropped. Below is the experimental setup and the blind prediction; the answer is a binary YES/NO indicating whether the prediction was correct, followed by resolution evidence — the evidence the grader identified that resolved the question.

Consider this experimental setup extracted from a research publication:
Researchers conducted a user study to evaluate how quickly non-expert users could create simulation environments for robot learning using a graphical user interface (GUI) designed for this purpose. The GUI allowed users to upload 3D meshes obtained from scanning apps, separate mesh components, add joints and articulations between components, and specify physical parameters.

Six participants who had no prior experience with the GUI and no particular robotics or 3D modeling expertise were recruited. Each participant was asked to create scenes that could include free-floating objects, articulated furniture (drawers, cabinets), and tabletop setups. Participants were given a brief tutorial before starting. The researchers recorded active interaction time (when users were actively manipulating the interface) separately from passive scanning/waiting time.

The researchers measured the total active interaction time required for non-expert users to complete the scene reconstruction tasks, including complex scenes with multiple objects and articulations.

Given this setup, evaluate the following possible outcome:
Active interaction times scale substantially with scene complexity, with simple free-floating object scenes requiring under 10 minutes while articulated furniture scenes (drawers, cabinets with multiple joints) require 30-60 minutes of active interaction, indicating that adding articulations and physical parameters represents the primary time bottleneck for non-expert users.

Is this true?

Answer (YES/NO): NO